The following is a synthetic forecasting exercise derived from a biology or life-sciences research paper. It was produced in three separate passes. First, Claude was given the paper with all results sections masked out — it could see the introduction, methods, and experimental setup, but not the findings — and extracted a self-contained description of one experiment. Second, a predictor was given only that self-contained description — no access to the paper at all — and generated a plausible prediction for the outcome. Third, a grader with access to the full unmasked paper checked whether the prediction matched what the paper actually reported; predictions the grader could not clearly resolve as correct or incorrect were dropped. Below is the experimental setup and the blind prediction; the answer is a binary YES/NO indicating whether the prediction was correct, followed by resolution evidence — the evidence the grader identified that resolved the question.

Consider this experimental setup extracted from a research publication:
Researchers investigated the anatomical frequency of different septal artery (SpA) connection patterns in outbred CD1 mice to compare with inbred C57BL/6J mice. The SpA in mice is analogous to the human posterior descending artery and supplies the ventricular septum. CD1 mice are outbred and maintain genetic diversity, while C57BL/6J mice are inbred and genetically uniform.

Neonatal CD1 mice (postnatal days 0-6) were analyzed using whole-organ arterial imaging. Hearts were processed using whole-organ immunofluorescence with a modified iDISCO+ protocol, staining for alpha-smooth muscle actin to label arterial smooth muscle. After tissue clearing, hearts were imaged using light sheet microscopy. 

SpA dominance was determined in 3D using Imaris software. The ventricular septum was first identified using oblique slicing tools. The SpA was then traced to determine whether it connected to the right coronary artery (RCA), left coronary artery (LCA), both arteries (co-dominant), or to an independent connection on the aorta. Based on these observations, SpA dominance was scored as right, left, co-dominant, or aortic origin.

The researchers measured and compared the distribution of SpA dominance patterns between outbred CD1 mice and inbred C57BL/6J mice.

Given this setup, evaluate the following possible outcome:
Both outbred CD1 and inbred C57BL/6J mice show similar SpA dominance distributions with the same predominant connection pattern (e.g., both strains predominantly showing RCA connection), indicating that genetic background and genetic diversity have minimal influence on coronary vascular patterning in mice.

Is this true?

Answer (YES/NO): NO